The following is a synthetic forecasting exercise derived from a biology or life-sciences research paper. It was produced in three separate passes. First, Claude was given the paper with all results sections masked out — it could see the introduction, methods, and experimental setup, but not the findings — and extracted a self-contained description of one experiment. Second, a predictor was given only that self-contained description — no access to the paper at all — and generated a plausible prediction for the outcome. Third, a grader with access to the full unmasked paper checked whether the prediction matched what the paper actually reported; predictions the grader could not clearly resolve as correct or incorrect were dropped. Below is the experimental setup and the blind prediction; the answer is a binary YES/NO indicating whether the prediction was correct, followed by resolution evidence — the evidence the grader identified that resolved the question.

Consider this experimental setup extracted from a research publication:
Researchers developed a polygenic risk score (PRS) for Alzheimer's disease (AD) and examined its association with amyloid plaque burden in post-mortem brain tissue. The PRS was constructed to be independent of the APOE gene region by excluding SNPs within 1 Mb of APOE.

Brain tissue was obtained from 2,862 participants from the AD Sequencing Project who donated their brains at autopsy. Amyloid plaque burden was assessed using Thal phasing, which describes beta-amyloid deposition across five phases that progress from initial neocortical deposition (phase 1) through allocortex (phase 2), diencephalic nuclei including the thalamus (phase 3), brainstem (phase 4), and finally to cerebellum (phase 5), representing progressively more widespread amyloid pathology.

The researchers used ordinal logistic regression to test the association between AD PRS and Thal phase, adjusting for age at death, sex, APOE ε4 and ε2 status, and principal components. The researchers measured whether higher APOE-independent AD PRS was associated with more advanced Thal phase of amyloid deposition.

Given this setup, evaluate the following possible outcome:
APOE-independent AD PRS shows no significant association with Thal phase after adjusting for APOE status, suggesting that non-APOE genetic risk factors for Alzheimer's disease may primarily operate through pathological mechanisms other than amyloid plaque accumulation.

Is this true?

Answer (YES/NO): NO